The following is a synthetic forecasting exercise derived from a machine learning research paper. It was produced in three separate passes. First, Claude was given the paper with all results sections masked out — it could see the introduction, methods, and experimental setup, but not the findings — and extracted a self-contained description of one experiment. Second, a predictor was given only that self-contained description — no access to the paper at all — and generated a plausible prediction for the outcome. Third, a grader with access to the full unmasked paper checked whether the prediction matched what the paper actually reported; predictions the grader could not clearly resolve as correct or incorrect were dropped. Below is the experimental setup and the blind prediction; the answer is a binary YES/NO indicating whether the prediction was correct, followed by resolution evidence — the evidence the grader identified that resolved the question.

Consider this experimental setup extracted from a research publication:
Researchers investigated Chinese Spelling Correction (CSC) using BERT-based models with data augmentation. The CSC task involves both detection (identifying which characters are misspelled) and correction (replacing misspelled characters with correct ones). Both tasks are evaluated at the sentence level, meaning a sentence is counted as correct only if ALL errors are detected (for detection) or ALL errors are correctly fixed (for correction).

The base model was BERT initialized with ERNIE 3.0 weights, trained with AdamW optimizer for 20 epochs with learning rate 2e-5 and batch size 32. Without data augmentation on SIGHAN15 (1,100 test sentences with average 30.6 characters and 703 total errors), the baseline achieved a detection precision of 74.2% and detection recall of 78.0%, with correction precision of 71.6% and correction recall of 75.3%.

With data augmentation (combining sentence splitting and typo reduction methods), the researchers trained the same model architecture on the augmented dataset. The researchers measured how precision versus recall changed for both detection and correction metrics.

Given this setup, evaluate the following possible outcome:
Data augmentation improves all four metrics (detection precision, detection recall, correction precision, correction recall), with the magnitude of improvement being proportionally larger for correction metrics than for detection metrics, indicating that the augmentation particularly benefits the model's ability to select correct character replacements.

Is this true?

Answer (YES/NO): NO